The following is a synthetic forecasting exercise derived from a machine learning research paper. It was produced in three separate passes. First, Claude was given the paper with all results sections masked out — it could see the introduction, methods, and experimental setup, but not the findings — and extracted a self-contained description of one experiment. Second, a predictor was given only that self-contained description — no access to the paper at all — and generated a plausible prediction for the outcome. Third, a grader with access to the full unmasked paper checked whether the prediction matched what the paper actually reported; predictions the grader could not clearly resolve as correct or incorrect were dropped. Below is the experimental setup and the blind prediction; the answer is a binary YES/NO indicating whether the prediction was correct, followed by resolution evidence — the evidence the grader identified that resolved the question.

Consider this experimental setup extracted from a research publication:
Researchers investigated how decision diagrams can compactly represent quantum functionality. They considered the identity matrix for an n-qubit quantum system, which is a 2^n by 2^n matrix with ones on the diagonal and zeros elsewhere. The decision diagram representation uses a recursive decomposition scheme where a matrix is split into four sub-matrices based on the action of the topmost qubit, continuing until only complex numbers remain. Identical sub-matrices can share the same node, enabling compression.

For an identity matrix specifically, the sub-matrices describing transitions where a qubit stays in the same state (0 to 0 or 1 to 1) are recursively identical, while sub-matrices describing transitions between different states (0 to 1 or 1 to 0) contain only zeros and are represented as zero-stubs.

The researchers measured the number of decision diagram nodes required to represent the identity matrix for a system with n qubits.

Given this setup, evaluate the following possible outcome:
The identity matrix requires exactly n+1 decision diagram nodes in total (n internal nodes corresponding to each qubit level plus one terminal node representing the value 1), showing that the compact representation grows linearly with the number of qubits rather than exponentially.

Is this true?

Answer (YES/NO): NO